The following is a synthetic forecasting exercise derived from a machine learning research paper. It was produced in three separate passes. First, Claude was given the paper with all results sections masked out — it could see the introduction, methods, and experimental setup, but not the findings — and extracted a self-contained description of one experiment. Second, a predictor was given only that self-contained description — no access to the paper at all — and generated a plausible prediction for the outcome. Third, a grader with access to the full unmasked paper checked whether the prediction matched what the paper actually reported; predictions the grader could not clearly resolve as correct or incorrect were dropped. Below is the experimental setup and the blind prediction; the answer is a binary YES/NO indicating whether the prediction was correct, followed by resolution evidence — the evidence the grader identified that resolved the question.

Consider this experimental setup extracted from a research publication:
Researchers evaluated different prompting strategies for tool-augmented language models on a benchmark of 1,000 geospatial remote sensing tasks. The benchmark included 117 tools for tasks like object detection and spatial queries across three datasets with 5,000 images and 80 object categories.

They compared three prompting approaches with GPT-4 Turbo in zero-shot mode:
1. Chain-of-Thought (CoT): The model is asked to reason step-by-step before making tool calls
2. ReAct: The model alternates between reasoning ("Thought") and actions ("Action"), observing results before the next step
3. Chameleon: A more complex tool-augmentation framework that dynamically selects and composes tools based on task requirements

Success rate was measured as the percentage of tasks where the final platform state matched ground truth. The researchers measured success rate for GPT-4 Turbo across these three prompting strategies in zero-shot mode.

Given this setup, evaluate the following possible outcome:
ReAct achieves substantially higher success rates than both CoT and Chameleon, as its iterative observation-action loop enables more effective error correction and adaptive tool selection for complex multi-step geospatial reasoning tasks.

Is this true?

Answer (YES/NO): NO